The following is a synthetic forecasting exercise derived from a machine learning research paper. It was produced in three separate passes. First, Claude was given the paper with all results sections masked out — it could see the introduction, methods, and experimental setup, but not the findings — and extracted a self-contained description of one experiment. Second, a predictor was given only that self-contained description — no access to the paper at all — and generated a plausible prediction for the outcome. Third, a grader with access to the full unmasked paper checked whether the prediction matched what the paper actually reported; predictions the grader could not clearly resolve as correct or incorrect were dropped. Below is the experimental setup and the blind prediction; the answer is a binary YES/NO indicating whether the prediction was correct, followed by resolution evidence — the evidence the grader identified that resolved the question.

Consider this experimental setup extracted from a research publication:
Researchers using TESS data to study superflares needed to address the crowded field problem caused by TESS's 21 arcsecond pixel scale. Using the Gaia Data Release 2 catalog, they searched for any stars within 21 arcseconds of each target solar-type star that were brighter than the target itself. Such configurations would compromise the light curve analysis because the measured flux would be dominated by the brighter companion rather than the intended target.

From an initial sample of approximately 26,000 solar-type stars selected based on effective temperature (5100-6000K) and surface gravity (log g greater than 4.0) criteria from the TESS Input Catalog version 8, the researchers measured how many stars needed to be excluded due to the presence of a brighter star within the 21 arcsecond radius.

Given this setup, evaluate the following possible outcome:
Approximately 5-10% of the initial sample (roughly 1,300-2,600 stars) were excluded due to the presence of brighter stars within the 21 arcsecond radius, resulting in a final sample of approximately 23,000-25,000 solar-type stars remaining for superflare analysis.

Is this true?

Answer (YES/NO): NO